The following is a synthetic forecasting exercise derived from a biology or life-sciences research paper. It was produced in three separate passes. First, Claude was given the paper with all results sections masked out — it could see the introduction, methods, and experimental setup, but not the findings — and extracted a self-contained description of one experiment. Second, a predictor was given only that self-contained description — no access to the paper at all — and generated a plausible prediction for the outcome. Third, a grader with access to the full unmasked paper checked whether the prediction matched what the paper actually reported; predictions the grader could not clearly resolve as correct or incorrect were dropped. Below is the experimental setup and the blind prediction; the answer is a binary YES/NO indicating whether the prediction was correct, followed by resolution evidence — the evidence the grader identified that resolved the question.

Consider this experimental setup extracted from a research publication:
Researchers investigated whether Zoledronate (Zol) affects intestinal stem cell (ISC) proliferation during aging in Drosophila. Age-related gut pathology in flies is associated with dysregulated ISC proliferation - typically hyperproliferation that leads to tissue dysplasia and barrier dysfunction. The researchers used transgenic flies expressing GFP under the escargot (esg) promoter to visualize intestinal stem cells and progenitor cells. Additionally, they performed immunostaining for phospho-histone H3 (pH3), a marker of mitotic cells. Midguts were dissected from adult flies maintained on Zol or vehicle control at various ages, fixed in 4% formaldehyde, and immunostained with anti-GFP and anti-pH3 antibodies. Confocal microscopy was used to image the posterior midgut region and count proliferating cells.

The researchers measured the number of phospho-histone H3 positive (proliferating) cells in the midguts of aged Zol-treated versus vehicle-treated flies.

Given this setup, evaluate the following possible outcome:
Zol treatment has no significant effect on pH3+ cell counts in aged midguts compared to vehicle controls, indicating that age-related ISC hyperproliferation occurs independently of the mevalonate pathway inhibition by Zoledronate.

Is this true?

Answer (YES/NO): NO